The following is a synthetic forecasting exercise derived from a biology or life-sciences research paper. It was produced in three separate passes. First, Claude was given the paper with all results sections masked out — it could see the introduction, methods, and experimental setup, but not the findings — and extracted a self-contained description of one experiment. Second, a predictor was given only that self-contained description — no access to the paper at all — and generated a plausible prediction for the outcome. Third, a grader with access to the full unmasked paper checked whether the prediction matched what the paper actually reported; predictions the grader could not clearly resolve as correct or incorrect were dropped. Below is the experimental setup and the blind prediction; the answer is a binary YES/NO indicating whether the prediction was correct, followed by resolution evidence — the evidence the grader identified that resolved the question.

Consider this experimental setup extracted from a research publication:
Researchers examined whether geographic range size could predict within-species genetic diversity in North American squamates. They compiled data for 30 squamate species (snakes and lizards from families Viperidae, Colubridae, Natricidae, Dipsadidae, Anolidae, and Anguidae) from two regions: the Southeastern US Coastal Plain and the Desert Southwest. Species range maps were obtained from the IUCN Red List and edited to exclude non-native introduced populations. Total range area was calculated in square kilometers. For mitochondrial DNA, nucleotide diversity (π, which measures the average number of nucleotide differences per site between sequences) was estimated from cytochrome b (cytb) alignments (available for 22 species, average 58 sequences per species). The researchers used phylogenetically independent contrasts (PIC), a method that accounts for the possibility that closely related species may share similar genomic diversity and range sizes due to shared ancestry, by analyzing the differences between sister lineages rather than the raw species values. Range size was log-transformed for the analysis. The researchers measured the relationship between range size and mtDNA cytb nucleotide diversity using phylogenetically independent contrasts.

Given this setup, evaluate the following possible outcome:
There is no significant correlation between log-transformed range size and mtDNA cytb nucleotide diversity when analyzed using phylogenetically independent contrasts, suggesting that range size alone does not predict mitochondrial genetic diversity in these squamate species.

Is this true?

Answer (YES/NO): NO